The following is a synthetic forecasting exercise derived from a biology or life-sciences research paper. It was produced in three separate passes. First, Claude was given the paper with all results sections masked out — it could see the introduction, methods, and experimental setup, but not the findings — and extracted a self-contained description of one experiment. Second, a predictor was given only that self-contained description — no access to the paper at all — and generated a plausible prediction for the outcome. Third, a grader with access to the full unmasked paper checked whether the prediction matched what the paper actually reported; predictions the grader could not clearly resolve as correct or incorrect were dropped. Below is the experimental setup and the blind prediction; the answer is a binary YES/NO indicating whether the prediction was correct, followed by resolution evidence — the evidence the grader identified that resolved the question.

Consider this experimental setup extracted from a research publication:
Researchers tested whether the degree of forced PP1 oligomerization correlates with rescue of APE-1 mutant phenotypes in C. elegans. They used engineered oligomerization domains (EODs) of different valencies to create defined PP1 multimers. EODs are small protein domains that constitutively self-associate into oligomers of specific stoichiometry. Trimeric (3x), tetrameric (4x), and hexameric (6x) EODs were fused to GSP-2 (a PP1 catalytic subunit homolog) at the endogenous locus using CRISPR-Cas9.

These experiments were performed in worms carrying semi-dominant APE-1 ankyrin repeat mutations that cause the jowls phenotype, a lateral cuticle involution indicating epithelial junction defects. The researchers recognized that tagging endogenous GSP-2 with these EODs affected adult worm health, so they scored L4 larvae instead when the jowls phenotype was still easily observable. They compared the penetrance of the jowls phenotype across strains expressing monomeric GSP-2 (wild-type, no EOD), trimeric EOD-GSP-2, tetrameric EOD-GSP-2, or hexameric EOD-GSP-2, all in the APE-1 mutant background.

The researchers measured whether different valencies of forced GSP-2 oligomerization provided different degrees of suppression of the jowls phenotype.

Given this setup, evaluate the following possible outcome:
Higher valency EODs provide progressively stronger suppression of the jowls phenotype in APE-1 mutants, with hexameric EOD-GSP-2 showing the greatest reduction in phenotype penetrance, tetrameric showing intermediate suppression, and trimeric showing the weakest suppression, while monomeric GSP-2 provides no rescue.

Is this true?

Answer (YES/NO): NO